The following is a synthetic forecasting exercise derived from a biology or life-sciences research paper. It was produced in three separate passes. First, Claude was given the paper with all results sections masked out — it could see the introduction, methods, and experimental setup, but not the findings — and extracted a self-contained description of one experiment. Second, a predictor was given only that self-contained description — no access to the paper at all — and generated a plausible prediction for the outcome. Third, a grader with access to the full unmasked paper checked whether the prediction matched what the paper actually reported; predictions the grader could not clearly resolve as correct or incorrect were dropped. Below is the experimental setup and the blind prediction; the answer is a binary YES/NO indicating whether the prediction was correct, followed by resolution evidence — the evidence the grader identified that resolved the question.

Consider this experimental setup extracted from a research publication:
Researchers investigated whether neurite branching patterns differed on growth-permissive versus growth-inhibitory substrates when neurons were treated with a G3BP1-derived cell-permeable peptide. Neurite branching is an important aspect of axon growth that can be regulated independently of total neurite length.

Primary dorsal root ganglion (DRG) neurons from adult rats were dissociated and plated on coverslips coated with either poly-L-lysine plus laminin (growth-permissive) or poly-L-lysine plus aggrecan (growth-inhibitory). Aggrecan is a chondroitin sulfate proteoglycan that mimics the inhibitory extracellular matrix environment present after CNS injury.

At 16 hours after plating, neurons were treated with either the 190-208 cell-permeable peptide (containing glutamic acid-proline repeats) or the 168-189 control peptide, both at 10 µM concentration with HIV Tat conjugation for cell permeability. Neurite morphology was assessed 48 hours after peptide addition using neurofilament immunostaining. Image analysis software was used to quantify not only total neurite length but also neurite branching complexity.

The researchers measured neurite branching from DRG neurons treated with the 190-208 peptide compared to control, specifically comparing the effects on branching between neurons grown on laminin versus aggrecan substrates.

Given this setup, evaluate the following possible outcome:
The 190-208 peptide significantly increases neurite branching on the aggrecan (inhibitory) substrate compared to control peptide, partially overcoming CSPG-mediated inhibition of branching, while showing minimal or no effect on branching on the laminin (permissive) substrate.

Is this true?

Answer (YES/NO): YES